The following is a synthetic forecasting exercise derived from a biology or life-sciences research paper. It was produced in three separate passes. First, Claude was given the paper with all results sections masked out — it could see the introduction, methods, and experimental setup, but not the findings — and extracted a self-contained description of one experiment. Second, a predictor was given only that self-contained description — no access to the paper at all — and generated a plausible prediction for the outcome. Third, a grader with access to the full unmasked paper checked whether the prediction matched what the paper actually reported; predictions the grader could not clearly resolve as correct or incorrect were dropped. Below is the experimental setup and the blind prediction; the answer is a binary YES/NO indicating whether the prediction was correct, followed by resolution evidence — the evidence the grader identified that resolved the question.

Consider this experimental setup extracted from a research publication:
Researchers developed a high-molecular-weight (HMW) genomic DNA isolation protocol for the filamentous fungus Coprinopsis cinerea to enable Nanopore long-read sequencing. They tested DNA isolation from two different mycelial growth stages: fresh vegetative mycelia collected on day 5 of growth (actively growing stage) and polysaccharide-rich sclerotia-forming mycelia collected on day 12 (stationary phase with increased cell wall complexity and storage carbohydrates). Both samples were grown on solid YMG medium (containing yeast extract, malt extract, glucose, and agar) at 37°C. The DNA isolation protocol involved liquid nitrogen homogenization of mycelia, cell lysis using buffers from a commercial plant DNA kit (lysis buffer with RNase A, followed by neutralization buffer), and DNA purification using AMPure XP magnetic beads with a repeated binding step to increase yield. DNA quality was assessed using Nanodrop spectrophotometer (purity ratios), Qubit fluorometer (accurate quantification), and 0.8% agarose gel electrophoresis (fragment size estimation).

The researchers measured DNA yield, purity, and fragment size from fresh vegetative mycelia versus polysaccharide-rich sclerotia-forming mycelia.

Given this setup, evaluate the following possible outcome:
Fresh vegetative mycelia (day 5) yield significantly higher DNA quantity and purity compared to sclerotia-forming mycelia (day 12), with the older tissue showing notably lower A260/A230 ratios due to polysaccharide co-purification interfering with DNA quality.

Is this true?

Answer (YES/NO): NO